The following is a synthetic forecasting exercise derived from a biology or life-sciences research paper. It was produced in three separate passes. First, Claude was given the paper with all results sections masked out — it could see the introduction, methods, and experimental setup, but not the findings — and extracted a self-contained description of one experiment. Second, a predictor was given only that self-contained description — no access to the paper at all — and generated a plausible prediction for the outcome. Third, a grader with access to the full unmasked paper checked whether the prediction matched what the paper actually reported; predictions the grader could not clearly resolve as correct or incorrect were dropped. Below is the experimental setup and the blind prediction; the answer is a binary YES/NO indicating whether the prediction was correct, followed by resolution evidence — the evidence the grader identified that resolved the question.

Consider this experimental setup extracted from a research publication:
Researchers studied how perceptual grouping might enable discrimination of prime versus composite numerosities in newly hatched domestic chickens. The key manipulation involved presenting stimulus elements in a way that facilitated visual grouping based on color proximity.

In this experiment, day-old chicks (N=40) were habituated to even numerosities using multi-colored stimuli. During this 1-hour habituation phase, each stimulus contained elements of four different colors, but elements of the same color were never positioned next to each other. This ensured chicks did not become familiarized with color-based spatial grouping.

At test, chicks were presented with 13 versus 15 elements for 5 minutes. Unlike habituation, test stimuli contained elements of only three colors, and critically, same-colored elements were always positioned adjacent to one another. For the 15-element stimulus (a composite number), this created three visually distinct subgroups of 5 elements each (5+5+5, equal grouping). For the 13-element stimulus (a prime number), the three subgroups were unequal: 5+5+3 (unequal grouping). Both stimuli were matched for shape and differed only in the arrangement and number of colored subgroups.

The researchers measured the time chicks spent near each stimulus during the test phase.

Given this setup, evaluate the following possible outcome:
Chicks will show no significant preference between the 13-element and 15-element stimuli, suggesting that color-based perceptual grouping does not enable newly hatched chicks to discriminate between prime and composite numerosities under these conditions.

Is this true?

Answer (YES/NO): NO